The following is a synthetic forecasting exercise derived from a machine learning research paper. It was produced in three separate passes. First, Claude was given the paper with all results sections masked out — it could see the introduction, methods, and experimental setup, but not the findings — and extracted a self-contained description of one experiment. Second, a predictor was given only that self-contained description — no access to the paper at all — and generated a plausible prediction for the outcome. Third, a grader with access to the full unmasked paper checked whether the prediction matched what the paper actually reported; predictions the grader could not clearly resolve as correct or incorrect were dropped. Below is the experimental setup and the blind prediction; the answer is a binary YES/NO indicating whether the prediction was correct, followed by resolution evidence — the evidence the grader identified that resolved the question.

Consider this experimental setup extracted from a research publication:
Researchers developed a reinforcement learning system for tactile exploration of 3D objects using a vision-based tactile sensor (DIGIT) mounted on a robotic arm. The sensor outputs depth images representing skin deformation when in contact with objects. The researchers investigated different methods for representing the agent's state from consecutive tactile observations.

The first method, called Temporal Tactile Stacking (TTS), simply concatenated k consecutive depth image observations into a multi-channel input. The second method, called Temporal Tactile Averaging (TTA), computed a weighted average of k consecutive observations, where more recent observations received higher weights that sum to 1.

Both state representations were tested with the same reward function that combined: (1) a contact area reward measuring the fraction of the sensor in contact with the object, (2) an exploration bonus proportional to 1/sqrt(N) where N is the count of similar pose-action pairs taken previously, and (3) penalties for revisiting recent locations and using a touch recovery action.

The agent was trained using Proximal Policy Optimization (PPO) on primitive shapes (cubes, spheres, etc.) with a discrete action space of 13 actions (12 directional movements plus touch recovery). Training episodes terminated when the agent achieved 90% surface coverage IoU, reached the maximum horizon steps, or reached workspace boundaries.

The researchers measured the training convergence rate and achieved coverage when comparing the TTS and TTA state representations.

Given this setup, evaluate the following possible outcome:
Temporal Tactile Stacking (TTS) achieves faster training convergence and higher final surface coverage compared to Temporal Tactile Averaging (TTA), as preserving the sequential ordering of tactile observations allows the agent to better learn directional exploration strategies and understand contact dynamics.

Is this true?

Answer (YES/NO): NO